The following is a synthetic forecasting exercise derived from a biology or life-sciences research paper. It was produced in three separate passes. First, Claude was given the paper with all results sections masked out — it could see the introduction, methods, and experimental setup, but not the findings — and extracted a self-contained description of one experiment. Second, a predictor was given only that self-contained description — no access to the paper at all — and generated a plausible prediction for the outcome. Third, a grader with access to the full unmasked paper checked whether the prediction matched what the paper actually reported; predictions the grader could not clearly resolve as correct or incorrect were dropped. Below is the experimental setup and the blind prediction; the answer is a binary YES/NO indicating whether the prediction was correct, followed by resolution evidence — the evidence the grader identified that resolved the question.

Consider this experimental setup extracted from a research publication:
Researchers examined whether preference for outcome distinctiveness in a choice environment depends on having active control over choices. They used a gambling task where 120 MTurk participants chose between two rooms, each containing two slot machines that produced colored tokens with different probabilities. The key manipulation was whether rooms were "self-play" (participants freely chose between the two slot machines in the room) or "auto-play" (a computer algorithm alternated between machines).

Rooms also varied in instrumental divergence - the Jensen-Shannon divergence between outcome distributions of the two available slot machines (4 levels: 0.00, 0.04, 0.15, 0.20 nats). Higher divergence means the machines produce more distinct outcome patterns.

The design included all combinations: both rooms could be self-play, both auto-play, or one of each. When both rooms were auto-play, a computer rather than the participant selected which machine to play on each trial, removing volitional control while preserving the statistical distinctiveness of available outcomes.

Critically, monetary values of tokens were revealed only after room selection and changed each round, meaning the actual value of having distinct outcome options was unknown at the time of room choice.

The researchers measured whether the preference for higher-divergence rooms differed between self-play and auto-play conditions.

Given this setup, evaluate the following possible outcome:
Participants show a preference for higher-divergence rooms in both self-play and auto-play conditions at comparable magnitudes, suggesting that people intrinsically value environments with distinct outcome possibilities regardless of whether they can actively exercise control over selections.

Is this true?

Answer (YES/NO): NO